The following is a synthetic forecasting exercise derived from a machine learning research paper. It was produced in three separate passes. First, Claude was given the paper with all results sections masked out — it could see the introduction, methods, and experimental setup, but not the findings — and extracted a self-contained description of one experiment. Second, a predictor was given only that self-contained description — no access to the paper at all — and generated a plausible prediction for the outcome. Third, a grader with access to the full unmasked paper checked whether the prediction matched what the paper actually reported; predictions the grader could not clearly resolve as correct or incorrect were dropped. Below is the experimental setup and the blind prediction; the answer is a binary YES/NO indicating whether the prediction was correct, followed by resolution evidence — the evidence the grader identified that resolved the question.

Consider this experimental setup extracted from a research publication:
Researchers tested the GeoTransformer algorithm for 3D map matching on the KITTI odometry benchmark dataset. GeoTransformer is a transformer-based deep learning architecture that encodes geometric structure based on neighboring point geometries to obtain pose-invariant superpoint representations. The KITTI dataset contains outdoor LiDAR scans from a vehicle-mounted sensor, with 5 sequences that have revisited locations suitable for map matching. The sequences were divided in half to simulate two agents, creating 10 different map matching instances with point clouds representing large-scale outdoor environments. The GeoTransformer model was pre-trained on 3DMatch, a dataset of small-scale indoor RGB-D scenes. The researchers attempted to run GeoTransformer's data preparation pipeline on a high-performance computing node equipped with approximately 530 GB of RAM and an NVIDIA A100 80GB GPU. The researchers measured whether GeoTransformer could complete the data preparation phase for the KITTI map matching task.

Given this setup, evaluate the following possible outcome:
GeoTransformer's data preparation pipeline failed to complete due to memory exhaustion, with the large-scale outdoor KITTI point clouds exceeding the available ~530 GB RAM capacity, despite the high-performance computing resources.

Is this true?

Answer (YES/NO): YES